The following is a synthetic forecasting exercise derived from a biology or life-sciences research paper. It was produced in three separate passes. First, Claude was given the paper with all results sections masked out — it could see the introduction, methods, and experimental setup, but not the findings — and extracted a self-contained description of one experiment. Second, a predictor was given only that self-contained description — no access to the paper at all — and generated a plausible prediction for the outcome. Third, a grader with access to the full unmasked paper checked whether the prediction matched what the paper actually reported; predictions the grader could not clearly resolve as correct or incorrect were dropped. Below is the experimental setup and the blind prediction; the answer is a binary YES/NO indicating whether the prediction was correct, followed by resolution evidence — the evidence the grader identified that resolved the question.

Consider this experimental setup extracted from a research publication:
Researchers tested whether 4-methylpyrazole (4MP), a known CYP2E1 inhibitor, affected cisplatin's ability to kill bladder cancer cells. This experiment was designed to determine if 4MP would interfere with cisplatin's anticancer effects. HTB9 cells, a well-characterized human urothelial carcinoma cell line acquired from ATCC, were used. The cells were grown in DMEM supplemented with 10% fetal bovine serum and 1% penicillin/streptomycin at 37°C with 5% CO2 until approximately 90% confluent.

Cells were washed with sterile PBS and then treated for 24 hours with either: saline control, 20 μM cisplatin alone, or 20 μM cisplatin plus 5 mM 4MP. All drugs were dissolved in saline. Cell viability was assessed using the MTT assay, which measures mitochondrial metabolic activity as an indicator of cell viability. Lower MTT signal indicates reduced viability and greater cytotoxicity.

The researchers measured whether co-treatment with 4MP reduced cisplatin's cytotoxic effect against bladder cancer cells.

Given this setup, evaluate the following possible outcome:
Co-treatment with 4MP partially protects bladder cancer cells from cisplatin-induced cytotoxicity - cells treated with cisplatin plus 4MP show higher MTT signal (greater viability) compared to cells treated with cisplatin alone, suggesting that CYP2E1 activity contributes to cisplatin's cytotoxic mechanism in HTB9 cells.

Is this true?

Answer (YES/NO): NO